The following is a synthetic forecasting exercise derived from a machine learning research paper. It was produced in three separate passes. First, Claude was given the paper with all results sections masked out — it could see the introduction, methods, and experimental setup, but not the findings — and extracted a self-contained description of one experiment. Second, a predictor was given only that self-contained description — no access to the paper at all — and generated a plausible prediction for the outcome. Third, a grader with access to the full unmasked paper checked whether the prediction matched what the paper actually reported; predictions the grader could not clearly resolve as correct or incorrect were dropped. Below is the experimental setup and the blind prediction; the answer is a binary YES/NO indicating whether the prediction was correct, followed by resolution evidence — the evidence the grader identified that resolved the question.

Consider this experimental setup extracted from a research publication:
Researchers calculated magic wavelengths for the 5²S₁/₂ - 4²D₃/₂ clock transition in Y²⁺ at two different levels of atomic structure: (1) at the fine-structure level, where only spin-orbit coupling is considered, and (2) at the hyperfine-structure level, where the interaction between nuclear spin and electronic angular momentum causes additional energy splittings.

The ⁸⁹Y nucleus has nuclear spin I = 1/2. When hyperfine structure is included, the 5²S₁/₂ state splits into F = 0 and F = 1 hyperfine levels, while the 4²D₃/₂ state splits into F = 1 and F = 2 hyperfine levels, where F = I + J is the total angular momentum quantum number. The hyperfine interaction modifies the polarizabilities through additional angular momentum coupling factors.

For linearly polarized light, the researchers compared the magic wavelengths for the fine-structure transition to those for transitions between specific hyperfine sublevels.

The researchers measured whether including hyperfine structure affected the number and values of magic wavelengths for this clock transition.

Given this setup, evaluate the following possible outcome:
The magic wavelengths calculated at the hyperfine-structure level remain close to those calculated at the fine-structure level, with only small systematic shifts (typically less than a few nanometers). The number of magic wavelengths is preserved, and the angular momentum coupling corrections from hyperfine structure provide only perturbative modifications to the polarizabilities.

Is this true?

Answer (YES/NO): NO